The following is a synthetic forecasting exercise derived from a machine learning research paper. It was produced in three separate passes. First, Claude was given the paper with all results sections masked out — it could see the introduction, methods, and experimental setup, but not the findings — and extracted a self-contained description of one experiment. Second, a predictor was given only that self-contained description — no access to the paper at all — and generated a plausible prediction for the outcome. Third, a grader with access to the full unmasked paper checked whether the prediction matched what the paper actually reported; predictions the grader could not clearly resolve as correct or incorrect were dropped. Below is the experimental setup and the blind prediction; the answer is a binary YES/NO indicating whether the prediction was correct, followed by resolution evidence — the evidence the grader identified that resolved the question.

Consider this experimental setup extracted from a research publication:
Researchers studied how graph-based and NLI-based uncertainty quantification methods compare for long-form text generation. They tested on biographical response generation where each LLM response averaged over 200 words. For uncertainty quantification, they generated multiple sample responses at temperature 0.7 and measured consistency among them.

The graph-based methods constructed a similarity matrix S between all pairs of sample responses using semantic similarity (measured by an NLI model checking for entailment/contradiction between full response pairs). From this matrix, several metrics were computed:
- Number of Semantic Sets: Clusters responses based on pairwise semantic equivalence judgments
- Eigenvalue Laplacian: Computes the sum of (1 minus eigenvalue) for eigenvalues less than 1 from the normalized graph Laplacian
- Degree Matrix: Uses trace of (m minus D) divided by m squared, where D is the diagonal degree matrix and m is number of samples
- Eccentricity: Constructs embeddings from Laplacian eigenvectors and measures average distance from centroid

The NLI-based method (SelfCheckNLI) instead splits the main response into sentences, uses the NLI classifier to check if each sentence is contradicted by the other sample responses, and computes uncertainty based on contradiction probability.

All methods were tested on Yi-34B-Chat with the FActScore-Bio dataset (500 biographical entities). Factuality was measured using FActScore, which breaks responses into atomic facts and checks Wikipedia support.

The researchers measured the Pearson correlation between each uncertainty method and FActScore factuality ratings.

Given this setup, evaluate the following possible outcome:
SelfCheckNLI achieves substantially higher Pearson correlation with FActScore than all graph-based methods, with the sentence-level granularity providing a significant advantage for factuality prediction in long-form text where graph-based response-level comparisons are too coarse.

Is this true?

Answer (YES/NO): YES